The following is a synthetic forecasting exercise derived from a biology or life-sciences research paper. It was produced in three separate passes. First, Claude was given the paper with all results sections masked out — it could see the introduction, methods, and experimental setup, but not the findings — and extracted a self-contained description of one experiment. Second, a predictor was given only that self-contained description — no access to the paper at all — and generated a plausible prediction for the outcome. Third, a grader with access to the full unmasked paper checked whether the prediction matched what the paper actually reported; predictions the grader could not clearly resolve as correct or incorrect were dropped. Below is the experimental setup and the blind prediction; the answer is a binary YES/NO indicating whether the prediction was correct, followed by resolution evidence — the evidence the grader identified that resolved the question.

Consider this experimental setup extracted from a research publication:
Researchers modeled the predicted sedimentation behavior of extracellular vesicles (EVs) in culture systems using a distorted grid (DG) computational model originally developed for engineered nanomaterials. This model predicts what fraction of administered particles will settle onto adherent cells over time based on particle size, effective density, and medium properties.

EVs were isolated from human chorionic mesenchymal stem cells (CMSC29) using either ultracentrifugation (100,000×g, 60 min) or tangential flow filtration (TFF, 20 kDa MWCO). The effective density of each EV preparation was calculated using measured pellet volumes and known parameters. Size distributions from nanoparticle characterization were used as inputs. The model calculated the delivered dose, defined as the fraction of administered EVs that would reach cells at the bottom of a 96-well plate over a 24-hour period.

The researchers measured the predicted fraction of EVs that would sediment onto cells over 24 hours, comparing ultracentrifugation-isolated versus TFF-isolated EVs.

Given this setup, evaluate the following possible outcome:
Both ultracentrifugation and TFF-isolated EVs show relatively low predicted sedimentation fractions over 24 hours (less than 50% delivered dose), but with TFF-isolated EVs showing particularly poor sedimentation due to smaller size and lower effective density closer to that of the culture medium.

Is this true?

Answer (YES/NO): NO